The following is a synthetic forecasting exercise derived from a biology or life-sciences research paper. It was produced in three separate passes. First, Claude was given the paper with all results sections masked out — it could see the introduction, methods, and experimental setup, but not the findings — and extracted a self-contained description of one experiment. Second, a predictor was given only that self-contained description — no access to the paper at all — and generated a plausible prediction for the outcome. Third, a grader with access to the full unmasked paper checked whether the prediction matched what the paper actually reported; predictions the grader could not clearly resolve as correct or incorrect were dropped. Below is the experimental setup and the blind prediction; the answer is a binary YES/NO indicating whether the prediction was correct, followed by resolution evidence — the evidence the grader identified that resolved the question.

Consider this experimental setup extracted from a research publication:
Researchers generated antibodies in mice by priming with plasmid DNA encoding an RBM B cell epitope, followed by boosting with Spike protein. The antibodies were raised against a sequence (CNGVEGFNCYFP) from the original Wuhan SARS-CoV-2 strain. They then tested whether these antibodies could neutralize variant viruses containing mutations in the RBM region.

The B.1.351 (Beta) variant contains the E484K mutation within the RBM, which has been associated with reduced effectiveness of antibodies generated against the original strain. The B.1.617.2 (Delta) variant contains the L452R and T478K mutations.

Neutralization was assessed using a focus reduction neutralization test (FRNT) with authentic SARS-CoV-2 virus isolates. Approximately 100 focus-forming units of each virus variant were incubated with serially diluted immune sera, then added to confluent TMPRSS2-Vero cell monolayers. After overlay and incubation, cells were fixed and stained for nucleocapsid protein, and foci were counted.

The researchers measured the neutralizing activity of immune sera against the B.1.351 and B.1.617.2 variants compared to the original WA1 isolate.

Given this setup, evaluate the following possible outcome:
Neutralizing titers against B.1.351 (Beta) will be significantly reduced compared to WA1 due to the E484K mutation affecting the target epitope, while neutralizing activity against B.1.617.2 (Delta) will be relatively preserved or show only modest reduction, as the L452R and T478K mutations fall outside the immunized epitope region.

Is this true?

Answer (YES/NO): NO